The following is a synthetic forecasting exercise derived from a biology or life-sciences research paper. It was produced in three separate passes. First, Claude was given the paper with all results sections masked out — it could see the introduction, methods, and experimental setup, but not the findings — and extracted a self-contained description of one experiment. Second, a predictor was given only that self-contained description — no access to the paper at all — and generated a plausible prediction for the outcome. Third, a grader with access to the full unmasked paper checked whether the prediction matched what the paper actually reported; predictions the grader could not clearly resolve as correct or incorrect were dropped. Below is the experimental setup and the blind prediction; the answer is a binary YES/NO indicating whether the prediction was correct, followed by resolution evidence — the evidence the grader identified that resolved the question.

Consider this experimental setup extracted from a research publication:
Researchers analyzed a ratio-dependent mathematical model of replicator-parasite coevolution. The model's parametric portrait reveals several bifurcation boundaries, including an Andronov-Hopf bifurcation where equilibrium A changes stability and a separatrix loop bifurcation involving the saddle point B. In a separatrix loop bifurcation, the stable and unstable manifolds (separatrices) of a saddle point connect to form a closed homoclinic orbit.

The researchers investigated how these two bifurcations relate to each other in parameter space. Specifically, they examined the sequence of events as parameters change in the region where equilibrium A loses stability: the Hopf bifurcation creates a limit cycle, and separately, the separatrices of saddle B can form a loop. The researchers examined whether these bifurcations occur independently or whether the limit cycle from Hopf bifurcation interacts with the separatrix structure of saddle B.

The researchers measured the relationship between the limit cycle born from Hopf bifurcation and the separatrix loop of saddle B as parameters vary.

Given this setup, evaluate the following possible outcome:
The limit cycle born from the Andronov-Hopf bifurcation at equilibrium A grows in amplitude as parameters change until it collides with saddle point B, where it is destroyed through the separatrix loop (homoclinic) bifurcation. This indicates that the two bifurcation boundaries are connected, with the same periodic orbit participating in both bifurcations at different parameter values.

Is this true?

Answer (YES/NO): NO